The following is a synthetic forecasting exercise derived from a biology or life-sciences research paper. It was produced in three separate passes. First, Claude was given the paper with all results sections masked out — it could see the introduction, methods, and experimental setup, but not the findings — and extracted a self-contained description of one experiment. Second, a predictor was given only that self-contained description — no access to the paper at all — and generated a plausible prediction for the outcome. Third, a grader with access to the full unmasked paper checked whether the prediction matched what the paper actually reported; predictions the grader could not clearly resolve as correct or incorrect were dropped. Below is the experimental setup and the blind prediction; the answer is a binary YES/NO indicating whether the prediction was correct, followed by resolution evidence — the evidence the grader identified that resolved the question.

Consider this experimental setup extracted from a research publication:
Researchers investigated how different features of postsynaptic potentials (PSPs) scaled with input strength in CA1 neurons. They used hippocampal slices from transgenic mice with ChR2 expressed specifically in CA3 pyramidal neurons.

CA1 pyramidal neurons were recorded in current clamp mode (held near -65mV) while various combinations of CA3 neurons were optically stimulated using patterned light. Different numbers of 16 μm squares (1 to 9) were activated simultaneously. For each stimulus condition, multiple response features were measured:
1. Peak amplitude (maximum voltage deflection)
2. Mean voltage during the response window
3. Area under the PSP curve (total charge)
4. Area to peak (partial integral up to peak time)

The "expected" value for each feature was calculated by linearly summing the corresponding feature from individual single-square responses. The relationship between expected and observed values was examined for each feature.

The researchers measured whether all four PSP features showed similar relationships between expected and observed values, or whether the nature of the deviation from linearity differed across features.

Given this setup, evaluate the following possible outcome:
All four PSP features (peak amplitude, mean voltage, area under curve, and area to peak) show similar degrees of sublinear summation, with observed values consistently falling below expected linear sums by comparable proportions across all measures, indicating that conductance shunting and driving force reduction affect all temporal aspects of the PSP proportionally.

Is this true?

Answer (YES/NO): YES